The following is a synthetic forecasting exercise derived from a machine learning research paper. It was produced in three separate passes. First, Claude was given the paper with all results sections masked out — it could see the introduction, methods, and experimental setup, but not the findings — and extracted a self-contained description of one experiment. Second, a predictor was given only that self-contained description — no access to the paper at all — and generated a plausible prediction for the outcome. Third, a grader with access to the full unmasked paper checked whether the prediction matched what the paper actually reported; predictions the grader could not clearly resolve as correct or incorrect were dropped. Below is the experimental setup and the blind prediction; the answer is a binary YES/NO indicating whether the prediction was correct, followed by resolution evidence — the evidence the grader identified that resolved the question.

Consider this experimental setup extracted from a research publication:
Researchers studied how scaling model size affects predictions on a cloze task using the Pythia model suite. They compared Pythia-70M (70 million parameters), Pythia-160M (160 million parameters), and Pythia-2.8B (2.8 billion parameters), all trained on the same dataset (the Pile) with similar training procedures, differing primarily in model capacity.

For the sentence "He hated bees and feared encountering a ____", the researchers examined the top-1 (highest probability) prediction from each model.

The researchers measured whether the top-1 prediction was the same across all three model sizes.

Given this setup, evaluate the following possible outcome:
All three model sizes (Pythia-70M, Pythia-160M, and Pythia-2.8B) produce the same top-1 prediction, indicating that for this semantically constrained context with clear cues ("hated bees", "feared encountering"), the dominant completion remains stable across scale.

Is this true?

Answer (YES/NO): NO